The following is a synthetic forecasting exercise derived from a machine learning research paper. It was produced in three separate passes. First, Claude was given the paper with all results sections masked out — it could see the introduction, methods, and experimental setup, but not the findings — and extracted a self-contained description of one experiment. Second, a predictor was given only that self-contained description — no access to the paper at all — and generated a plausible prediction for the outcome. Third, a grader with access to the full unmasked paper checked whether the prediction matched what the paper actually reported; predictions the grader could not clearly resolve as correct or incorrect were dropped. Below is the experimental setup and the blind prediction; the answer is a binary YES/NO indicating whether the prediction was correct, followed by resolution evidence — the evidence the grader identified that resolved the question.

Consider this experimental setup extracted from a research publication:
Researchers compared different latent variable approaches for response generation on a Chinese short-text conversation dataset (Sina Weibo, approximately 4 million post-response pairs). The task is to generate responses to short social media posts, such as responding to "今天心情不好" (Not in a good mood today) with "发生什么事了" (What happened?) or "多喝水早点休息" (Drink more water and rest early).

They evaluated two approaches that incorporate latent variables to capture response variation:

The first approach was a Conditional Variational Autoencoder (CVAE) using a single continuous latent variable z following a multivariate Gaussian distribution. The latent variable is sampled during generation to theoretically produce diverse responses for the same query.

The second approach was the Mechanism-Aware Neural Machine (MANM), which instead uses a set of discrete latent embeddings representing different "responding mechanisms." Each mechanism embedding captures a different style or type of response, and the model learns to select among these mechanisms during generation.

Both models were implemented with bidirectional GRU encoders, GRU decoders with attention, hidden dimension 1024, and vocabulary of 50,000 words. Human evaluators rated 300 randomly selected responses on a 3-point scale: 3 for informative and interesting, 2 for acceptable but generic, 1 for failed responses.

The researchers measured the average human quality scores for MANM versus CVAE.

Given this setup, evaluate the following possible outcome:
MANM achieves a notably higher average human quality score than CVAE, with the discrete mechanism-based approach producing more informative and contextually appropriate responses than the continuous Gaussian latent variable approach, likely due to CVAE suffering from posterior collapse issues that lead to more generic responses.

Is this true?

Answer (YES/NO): YES